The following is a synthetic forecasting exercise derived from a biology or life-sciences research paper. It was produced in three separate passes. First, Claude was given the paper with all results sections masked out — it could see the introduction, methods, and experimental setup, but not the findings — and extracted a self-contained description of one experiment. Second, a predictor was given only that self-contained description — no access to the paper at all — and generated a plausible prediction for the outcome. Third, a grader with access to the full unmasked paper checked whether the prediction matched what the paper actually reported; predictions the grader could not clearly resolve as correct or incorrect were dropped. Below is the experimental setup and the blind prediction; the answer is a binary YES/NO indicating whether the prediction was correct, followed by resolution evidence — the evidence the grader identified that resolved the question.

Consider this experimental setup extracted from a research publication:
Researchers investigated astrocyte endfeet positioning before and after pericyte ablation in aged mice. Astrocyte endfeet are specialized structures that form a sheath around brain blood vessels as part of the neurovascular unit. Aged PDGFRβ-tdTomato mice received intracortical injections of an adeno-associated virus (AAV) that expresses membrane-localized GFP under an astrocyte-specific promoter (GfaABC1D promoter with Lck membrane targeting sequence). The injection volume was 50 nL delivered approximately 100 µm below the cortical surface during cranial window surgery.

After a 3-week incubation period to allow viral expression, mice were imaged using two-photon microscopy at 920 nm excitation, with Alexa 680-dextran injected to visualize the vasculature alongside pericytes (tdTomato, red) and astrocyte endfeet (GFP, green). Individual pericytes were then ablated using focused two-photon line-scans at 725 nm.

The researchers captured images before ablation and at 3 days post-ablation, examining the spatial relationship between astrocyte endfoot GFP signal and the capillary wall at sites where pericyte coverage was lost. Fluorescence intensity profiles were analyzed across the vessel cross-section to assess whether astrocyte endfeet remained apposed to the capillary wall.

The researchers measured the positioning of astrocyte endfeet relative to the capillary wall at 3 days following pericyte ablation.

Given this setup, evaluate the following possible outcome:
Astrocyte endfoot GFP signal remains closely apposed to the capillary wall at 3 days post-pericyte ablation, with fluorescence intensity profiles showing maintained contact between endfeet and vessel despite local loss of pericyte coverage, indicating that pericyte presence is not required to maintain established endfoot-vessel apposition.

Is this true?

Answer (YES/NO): YES